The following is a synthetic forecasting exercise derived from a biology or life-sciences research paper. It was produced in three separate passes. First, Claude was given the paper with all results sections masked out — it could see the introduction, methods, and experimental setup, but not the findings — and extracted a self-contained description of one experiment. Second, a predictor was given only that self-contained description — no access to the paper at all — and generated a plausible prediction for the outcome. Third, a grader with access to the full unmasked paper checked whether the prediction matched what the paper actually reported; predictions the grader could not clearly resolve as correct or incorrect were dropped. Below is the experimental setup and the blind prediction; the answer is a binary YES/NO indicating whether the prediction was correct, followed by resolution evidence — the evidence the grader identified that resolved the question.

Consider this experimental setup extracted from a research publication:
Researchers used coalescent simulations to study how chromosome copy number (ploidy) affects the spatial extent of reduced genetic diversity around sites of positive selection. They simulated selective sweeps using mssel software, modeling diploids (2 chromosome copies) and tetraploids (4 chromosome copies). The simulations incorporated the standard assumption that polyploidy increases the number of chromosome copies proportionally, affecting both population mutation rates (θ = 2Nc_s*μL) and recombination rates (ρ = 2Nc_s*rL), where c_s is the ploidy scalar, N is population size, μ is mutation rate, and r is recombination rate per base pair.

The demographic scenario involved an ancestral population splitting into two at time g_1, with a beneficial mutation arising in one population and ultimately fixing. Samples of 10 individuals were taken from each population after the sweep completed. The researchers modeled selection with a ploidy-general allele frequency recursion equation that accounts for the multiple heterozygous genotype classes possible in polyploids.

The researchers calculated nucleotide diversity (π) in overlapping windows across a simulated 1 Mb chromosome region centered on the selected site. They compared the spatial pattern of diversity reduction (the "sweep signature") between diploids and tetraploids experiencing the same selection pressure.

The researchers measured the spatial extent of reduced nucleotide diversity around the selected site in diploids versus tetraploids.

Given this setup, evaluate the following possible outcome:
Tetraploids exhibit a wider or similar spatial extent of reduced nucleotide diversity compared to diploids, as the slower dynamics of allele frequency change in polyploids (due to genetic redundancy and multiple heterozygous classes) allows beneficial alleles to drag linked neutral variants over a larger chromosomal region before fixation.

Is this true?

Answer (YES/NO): NO